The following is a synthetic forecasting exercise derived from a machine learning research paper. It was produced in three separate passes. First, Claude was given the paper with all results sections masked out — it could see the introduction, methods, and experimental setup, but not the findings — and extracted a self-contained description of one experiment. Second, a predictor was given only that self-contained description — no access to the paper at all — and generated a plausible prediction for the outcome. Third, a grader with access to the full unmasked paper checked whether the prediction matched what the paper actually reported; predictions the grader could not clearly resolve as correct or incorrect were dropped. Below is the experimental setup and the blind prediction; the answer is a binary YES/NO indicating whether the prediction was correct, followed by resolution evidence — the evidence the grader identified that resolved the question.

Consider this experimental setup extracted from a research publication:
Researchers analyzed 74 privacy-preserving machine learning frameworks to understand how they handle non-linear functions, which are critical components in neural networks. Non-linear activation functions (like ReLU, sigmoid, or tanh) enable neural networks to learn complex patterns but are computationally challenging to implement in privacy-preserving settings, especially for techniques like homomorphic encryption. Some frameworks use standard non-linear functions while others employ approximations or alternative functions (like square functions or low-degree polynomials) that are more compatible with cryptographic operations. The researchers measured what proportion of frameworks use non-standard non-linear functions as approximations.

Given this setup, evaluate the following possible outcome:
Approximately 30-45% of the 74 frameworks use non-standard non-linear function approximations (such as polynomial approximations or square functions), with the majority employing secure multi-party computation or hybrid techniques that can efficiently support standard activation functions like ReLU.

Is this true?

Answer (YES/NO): NO